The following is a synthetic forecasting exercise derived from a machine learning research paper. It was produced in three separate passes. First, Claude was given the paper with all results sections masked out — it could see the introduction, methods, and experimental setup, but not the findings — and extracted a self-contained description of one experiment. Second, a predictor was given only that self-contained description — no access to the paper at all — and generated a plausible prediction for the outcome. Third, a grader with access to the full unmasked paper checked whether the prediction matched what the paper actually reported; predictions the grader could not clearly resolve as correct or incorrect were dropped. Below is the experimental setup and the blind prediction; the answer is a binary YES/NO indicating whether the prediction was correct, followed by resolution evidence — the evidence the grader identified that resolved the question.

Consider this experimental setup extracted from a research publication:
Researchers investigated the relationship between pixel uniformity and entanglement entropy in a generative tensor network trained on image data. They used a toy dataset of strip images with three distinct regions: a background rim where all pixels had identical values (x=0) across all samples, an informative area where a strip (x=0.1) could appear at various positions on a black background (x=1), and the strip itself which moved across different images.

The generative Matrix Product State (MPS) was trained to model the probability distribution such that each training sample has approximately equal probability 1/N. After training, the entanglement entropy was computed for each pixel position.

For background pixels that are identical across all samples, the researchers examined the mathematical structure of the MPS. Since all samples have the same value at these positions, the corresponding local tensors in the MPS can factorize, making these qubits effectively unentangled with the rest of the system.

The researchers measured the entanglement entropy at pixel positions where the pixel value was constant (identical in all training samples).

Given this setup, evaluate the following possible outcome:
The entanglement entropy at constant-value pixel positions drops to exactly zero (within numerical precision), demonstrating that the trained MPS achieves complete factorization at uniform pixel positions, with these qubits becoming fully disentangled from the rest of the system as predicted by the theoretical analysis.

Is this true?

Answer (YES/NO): YES